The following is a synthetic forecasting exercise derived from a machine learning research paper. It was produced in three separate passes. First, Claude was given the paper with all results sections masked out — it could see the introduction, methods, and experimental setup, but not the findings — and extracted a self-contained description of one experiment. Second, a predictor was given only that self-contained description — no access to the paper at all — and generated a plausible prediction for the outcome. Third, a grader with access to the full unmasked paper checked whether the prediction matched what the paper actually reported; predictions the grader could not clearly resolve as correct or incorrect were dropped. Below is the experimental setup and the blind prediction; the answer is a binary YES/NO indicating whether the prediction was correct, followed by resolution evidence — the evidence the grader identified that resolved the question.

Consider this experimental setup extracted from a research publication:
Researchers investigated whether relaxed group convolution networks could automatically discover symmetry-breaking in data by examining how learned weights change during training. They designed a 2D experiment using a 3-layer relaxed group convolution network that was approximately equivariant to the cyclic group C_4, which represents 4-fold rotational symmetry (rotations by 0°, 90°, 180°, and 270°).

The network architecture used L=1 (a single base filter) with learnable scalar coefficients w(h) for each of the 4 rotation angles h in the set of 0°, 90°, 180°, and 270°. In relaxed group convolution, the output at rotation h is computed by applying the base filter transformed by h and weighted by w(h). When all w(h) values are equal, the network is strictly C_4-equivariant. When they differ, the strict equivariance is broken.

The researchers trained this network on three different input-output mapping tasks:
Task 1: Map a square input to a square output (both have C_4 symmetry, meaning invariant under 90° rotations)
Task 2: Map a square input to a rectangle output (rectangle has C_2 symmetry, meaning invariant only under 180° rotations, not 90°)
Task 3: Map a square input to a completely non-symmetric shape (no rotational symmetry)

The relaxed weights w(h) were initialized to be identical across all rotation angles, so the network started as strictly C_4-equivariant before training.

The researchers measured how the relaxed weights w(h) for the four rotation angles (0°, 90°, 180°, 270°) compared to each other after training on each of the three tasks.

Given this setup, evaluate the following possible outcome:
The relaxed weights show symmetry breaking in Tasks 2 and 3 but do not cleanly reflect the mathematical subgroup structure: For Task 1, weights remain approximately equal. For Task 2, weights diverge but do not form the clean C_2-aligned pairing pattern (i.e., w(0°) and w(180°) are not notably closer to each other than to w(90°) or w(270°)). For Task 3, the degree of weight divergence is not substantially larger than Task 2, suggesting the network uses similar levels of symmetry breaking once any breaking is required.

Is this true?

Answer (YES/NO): NO